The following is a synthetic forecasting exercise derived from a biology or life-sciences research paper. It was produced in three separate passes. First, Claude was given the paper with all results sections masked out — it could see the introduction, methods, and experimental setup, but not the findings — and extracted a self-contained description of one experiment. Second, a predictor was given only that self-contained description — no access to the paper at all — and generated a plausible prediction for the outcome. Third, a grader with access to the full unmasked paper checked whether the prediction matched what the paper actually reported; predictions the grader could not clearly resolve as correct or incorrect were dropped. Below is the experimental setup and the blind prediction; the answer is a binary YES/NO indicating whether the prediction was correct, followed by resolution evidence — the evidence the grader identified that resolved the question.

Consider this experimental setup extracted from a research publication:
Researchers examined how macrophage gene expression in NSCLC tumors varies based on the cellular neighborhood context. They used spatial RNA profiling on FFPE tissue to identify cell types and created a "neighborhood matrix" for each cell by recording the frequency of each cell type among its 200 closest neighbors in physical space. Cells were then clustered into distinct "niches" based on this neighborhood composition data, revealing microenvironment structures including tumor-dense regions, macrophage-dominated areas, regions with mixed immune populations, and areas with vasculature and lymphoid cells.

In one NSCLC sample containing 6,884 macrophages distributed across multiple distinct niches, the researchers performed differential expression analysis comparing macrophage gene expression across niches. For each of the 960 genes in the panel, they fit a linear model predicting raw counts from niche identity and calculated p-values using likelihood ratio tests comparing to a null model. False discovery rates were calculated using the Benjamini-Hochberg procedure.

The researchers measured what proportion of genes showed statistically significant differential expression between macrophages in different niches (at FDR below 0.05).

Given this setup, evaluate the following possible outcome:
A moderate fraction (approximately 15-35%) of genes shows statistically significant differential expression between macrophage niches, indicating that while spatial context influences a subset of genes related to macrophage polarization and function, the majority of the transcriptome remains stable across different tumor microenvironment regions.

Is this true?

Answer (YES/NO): NO